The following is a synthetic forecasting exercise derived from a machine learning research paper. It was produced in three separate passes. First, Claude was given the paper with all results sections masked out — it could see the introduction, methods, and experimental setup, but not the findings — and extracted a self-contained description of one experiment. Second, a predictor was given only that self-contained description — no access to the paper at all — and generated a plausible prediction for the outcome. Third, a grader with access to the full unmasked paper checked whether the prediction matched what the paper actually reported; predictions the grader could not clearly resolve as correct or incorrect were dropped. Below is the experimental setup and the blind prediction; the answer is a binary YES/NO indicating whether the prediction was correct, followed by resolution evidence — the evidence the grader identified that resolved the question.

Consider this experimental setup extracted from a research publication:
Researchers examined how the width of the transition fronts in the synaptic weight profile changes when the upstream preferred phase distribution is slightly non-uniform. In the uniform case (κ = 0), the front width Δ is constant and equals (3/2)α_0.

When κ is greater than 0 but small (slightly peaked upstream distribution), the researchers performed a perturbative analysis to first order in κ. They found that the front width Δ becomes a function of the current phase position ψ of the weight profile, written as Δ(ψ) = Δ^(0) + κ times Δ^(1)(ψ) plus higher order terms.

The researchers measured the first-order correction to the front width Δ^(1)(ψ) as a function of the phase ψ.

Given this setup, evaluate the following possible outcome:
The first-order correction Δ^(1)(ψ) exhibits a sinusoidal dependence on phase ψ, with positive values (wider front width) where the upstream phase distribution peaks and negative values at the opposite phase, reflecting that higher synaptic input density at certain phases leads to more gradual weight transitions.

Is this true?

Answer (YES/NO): NO